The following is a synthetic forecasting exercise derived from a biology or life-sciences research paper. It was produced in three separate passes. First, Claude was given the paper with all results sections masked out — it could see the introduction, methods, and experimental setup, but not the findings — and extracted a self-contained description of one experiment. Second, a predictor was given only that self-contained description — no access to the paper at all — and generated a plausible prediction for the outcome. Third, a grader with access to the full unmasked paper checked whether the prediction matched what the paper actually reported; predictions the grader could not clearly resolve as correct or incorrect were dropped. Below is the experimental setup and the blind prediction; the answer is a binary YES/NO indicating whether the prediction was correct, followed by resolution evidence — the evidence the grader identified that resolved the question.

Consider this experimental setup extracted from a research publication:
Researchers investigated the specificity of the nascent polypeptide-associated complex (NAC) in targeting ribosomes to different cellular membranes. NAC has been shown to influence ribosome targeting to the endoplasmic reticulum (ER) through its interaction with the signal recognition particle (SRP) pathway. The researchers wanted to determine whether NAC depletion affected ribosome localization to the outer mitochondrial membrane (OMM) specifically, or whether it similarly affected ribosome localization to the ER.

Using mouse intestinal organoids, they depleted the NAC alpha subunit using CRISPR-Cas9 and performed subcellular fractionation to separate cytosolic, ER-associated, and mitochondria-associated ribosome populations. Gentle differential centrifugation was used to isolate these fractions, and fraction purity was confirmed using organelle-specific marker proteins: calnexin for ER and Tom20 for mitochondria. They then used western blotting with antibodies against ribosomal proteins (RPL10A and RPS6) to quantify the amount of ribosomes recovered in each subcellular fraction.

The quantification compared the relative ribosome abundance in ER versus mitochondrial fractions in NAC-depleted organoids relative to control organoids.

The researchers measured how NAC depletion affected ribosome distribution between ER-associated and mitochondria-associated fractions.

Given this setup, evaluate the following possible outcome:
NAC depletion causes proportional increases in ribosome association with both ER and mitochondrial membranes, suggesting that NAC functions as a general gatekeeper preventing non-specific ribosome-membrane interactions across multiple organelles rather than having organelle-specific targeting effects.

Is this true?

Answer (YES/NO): NO